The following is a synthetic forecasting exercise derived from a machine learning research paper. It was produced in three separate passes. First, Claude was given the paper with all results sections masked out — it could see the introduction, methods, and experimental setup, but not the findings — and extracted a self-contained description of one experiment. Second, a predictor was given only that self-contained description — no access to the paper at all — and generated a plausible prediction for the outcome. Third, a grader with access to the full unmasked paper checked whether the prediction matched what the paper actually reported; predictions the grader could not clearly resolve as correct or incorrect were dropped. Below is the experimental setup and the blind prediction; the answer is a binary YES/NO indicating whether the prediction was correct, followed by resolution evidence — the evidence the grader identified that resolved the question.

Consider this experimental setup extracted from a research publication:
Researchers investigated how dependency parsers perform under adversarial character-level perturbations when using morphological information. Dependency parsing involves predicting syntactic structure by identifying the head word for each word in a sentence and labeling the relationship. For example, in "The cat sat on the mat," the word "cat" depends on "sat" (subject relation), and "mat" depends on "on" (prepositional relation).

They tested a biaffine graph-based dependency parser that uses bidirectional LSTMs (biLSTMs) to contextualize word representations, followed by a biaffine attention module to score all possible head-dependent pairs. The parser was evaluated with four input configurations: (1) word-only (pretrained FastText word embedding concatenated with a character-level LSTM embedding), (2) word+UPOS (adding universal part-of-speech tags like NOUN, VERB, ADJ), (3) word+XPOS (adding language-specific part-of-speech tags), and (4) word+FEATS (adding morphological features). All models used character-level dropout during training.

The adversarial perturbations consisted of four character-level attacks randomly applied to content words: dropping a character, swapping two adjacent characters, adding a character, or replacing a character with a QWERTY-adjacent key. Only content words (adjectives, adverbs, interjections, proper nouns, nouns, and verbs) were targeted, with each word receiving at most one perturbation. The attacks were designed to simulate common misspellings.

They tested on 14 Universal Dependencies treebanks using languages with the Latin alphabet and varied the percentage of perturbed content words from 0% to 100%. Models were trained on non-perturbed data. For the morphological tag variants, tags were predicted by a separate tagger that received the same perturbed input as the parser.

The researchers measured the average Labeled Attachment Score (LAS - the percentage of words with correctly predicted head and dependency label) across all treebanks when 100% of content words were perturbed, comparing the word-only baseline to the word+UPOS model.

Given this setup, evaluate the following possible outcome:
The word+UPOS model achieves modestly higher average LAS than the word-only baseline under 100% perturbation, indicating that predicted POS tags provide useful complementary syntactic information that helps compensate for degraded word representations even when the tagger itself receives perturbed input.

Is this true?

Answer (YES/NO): NO